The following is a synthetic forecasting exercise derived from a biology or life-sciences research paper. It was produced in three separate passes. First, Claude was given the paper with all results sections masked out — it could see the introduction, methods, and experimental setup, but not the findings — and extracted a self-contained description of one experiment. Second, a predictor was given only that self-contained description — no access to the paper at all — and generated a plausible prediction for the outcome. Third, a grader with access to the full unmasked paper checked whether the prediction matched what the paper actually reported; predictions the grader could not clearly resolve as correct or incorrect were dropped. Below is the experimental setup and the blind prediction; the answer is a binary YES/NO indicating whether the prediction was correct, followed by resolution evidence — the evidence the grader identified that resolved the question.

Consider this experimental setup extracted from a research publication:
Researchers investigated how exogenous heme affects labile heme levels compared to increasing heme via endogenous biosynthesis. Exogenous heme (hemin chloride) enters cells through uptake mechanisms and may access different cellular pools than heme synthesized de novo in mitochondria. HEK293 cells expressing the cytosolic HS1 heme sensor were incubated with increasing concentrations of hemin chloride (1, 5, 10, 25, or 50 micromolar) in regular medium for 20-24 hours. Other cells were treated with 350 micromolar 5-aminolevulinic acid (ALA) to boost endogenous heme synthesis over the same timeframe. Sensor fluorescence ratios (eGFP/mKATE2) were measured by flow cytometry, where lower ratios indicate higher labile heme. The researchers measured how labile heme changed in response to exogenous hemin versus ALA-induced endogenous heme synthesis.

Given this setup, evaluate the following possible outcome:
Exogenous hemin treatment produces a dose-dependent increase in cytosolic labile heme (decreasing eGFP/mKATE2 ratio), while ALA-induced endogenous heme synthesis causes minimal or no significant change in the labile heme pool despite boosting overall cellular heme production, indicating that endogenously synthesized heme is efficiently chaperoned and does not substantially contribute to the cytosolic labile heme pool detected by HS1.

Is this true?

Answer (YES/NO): NO